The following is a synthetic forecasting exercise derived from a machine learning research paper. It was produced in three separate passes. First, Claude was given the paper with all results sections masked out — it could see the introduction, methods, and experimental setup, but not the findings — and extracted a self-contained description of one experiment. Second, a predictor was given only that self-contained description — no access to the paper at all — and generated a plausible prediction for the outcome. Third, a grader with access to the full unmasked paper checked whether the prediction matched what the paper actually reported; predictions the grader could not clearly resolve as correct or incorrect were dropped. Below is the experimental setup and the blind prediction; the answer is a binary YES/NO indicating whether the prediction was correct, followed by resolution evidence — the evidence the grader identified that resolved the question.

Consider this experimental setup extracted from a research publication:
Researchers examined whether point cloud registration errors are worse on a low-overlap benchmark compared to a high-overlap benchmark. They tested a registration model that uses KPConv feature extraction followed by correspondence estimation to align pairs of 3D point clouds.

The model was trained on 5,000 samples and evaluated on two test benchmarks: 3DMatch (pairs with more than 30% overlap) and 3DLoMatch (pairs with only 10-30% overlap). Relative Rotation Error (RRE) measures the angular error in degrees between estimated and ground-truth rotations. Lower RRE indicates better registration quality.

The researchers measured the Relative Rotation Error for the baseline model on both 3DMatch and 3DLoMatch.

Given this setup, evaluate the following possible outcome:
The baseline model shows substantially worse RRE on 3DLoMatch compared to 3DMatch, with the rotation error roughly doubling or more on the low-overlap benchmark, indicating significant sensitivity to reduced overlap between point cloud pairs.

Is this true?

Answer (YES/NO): NO